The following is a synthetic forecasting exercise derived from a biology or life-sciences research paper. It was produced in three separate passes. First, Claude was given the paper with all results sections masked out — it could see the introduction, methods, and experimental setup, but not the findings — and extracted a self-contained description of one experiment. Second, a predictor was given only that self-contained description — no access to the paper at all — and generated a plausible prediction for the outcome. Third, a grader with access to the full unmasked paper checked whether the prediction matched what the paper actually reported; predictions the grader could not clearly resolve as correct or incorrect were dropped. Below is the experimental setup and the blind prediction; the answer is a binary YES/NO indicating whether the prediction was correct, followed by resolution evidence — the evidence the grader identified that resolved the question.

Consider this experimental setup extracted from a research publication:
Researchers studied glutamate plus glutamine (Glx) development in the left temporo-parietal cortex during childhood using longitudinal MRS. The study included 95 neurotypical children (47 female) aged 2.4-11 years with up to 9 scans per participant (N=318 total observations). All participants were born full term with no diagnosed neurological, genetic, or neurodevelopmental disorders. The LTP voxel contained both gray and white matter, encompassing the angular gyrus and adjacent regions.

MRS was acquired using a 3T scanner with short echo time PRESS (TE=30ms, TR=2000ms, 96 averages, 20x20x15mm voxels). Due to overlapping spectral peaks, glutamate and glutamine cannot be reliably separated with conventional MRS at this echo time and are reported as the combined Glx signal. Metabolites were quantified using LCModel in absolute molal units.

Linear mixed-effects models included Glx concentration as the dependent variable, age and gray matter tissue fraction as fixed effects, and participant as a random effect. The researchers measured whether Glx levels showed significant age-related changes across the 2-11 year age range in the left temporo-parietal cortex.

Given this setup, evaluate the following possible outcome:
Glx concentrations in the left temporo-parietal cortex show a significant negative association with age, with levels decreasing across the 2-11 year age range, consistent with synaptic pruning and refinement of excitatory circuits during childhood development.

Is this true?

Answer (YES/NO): NO